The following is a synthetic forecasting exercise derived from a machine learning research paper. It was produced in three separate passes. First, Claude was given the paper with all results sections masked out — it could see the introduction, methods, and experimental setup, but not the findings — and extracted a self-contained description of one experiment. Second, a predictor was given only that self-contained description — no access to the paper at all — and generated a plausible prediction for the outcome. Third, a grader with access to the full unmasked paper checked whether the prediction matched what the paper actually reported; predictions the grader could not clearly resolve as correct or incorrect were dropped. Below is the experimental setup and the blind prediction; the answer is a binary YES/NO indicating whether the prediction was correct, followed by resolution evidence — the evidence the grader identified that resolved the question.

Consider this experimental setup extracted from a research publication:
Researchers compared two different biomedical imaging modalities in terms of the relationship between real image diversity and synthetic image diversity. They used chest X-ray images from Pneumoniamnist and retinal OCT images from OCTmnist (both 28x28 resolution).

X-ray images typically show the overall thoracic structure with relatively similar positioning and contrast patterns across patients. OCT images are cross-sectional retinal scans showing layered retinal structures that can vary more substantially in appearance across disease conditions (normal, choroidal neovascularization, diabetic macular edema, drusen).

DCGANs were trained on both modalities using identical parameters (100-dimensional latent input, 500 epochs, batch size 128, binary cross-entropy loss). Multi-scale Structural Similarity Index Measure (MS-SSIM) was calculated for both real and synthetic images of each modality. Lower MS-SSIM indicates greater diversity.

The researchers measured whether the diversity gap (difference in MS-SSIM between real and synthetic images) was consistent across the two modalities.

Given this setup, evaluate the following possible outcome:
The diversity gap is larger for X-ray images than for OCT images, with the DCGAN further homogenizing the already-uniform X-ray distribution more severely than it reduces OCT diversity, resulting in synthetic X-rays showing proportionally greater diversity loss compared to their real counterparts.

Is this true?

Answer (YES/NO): NO